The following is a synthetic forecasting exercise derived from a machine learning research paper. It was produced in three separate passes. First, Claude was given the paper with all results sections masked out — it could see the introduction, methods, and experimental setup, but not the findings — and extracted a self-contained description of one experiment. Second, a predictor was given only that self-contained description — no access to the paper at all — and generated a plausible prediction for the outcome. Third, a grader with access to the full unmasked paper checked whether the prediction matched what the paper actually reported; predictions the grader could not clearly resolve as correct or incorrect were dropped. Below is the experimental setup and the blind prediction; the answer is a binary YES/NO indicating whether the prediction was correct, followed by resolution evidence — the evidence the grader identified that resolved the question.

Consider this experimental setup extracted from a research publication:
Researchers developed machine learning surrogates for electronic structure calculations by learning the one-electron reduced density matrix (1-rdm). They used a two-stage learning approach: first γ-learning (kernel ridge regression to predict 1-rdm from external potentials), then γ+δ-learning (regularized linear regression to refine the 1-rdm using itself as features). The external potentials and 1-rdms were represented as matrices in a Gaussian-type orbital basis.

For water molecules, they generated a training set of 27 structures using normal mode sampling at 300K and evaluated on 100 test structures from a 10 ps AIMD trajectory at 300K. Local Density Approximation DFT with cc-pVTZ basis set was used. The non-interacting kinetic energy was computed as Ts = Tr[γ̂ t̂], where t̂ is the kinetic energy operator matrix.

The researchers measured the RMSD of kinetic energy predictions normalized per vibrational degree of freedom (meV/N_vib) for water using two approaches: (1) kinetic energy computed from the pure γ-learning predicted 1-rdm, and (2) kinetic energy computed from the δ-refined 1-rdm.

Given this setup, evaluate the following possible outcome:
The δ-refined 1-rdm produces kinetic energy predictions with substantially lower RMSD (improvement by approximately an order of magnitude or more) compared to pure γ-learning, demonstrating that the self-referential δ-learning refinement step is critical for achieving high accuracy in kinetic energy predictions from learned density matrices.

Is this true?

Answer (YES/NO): NO